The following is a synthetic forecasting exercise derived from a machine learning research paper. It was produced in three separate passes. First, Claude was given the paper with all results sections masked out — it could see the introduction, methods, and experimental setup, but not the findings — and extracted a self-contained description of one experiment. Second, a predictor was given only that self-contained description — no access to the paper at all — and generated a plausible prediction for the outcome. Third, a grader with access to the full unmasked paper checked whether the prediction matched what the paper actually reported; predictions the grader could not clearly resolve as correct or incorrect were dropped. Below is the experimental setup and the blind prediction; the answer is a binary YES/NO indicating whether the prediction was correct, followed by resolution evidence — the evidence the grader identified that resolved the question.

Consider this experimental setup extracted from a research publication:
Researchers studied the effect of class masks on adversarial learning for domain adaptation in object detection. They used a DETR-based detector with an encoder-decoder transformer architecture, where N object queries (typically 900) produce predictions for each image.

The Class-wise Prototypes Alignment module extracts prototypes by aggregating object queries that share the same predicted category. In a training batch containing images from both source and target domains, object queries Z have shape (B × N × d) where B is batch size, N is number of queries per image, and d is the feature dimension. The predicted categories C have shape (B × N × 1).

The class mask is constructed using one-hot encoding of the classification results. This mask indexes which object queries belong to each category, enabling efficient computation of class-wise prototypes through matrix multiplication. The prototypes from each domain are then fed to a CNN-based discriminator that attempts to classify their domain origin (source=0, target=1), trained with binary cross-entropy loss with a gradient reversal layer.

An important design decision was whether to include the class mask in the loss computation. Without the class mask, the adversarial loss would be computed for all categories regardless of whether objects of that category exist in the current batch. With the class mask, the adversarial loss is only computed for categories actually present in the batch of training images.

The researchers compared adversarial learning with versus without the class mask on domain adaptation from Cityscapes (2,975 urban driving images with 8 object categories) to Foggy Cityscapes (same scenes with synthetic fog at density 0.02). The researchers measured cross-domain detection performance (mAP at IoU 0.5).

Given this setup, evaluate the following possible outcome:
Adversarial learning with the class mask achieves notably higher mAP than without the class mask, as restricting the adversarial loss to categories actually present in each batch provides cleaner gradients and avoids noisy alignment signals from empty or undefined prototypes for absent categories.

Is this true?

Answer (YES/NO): YES